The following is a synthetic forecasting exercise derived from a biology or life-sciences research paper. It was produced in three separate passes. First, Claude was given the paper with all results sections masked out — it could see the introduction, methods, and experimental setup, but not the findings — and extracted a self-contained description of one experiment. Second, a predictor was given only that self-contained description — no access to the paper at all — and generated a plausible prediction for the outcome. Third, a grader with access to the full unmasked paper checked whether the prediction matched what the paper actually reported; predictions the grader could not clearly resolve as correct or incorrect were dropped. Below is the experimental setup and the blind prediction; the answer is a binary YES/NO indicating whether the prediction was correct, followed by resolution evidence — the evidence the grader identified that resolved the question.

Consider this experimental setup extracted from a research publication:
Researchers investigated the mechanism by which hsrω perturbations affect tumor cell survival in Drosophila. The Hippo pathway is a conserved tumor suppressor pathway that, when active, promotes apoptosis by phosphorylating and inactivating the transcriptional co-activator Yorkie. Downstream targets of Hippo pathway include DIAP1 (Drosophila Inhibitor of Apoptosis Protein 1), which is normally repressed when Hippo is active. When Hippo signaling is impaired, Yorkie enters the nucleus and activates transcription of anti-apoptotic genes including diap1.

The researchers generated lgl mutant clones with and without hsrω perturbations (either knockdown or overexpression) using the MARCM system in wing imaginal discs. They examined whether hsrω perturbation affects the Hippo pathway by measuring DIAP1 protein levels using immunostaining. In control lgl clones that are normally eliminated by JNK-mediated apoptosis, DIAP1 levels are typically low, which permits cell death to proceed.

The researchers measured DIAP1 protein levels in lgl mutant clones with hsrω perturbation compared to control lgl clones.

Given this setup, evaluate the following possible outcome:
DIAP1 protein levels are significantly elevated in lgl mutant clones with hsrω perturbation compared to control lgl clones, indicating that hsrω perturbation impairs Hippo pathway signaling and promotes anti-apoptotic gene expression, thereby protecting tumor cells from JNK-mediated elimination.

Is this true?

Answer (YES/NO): YES